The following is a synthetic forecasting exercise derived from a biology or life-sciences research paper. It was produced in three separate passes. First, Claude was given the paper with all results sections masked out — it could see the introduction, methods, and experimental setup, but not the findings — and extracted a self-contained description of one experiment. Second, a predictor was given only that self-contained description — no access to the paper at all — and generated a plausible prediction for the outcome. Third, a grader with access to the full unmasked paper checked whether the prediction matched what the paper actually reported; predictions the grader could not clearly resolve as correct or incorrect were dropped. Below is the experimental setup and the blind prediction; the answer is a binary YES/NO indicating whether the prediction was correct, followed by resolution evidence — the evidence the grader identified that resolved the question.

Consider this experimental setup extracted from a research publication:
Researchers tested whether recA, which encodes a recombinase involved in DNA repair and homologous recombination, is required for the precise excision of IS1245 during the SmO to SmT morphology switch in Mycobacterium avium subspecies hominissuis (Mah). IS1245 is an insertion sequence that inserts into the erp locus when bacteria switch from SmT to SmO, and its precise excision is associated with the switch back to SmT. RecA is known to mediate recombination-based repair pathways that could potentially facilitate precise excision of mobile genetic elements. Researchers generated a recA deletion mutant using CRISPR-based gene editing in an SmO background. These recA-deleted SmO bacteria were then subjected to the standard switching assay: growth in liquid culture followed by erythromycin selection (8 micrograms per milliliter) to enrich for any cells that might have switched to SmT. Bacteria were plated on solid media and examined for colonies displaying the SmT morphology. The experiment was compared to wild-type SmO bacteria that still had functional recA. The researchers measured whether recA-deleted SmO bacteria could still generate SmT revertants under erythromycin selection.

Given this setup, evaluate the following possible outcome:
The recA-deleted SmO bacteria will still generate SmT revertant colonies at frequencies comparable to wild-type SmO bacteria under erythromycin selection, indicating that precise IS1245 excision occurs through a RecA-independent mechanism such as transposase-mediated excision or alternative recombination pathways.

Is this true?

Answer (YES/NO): YES